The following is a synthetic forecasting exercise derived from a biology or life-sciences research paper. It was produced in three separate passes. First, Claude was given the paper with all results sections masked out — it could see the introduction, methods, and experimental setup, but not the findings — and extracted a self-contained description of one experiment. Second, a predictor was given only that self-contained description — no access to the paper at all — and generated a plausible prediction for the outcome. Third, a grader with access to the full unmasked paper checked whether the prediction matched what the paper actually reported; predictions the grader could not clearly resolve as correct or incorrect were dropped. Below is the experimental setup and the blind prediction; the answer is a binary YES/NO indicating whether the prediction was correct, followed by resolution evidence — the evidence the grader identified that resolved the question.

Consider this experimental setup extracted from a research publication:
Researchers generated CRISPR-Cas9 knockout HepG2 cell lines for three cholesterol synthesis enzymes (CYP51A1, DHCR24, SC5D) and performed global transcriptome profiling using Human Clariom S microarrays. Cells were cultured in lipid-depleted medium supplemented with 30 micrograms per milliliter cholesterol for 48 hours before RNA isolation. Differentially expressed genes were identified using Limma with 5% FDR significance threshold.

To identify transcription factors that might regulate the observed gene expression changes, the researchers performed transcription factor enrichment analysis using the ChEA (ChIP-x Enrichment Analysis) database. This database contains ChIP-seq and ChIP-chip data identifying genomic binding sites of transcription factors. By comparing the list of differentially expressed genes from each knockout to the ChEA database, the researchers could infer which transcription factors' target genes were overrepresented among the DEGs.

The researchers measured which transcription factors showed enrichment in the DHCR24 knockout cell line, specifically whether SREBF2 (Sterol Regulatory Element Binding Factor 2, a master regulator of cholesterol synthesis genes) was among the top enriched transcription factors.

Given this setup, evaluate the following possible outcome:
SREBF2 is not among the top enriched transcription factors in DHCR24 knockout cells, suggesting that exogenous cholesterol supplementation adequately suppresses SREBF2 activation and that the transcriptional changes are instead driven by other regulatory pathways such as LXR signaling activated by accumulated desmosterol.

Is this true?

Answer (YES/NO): YES